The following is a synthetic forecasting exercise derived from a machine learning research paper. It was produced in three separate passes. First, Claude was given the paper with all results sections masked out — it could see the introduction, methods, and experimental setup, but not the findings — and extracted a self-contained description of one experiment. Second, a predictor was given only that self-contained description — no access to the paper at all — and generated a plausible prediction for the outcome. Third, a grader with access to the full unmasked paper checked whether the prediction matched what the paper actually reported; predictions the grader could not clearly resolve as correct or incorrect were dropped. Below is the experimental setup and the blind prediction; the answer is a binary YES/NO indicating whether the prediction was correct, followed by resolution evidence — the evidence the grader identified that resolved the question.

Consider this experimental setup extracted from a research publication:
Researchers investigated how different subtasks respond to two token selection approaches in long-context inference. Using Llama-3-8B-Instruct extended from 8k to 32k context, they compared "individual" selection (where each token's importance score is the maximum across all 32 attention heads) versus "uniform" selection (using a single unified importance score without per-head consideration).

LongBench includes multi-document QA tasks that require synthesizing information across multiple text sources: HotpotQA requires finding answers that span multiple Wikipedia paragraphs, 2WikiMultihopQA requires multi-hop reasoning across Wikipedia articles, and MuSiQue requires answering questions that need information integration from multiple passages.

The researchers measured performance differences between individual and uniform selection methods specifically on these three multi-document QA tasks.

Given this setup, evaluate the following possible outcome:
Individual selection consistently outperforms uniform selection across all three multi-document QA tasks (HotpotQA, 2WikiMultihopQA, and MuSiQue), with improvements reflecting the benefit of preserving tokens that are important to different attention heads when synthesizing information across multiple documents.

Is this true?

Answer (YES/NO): NO